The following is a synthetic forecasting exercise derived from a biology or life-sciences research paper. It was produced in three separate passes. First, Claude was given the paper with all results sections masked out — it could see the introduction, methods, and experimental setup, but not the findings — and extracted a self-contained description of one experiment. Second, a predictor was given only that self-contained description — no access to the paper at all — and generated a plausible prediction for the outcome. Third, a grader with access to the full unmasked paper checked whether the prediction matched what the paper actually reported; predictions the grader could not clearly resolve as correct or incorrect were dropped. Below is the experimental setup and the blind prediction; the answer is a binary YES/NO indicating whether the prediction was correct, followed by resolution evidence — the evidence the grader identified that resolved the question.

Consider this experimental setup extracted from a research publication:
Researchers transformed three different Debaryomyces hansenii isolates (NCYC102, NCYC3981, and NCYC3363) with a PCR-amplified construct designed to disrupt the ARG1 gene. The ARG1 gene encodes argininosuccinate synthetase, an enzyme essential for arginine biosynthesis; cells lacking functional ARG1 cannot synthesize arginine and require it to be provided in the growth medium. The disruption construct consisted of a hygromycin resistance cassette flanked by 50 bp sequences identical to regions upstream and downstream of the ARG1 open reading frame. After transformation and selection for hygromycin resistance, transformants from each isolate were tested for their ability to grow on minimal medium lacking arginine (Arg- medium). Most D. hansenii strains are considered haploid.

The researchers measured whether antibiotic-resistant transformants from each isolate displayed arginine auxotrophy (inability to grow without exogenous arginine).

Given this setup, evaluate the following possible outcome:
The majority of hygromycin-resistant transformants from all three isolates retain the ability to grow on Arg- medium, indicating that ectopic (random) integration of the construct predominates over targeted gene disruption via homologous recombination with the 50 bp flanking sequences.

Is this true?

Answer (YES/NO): NO